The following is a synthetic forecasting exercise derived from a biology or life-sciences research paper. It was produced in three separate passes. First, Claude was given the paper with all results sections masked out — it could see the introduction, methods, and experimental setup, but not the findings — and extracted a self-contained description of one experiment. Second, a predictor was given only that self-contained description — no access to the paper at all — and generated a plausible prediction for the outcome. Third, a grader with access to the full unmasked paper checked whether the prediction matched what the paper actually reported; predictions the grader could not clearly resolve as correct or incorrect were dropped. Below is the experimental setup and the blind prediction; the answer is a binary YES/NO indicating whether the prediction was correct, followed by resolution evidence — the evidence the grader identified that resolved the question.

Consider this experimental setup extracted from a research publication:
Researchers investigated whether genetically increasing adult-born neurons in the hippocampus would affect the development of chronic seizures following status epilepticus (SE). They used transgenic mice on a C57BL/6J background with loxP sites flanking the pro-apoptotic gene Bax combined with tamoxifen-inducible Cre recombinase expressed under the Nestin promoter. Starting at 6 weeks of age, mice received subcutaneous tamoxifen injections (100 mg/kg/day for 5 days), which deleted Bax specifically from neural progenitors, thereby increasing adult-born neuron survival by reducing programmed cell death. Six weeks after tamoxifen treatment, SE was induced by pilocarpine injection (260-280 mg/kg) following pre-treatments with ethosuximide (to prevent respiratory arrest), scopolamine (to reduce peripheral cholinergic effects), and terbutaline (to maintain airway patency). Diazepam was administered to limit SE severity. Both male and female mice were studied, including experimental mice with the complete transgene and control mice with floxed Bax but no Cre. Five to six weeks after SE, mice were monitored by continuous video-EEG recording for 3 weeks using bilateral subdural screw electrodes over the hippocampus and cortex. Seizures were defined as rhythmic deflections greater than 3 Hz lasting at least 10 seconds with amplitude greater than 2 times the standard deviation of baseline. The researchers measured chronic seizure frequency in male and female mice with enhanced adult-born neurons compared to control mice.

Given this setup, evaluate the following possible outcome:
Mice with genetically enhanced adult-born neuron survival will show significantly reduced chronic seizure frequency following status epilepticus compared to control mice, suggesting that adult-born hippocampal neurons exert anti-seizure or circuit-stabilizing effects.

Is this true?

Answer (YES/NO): NO